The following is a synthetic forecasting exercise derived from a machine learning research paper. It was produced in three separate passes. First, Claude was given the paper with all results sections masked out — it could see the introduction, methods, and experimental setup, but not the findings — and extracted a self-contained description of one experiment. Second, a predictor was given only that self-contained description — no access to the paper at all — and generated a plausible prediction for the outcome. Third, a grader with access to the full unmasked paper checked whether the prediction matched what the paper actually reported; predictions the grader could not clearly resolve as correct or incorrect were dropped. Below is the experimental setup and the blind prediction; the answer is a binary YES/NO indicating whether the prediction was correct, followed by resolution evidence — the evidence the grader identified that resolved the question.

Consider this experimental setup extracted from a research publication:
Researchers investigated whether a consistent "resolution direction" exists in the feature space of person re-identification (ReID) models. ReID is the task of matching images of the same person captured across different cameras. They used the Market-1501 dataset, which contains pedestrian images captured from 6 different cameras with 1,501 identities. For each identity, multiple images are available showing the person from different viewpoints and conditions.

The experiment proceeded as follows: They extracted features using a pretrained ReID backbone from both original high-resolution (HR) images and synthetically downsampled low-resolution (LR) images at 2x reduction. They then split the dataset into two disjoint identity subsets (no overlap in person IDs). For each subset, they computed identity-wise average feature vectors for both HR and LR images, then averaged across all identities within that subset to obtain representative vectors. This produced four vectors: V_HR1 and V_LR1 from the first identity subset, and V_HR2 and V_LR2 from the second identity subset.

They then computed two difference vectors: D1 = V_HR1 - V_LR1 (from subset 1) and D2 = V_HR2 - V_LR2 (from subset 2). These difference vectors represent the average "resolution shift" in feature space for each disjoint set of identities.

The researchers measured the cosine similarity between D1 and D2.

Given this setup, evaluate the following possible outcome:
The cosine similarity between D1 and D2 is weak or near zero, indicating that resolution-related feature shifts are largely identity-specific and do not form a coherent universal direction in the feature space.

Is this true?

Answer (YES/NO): NO